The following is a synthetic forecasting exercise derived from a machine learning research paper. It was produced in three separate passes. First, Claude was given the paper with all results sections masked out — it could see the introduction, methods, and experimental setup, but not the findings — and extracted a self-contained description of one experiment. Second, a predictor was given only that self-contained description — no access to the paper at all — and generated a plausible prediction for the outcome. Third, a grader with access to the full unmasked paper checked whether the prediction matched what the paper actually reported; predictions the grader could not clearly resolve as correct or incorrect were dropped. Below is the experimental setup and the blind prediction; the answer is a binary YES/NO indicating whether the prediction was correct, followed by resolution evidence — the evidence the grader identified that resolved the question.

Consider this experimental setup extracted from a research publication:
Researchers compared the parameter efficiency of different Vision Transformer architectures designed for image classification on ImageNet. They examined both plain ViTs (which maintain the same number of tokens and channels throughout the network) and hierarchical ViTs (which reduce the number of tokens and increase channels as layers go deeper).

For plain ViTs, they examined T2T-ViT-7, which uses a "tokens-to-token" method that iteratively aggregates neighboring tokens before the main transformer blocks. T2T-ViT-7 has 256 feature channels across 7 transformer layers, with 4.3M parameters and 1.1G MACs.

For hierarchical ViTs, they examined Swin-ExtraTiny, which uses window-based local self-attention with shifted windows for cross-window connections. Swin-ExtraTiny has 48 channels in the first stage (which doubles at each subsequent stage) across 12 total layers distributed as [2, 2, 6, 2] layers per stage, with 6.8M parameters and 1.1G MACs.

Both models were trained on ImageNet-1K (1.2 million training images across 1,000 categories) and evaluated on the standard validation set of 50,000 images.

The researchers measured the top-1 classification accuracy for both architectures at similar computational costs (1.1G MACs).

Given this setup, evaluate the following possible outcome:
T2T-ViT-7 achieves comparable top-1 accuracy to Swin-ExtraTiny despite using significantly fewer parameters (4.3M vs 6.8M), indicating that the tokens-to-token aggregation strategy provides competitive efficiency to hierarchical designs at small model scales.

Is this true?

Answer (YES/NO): NO